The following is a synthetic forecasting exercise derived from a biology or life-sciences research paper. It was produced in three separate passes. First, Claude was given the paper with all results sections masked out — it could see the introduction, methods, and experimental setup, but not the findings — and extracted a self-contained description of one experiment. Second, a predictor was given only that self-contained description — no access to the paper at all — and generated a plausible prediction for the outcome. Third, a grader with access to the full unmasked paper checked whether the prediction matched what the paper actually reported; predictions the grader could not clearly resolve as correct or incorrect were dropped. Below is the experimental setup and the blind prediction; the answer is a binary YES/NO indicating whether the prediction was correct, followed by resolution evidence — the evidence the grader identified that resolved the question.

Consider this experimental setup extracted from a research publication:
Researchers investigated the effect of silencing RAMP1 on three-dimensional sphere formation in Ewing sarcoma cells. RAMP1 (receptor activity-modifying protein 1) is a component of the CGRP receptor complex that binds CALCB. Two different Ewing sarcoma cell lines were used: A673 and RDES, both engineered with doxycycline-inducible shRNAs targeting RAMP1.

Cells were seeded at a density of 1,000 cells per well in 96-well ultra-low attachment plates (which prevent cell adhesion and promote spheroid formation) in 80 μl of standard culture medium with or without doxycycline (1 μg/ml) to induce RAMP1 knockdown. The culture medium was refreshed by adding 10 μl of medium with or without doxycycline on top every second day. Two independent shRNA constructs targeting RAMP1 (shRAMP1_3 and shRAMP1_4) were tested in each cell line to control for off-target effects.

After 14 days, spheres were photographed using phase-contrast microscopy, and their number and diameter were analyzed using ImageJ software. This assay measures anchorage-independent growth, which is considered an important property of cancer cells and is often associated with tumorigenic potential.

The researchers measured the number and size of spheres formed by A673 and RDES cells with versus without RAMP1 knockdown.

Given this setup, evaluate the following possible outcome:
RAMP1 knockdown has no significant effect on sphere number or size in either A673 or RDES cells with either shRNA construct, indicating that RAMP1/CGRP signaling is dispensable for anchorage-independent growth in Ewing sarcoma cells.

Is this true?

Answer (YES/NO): NO